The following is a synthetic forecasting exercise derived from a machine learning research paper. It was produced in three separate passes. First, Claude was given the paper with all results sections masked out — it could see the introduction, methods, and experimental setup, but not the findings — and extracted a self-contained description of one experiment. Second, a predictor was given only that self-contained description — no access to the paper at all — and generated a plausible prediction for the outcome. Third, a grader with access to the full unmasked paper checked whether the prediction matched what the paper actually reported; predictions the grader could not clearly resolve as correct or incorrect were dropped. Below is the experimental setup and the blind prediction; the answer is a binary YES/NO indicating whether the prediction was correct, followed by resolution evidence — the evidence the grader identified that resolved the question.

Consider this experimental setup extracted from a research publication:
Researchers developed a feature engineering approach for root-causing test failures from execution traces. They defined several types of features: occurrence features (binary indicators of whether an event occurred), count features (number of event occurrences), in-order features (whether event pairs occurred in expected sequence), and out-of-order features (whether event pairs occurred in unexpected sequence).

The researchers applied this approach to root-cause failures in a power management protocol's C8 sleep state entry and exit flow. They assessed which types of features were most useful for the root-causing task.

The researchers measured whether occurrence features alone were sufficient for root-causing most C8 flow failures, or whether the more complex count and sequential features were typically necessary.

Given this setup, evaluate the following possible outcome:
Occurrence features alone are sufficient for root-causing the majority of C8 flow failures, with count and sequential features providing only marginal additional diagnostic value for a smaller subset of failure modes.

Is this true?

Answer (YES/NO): YES